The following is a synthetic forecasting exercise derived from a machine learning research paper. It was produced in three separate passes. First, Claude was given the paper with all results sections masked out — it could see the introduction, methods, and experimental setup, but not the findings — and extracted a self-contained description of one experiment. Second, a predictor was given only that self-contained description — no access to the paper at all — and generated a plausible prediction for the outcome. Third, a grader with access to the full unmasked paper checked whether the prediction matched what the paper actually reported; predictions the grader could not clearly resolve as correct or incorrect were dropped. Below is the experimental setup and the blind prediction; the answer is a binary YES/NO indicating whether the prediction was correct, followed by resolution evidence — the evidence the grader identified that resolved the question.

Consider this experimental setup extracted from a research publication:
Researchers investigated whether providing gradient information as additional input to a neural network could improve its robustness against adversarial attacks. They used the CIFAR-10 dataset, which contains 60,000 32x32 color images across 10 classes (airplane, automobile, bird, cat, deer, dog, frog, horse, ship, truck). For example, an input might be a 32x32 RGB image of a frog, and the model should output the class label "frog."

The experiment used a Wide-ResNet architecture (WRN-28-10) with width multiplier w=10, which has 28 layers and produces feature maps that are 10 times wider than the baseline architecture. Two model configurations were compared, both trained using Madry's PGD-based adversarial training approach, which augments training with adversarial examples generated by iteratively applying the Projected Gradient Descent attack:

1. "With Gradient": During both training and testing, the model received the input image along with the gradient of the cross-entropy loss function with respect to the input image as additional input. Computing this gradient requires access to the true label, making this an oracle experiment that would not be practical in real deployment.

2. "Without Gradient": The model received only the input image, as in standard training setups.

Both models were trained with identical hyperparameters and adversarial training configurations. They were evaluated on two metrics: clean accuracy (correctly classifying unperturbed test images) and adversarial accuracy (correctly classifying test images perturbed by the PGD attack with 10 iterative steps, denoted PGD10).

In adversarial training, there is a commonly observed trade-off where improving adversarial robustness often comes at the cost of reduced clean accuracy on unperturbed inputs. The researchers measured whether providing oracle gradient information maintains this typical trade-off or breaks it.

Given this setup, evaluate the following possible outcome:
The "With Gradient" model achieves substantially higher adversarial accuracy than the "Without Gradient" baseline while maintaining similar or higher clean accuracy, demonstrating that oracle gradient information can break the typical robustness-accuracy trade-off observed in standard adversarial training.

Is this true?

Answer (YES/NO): YES